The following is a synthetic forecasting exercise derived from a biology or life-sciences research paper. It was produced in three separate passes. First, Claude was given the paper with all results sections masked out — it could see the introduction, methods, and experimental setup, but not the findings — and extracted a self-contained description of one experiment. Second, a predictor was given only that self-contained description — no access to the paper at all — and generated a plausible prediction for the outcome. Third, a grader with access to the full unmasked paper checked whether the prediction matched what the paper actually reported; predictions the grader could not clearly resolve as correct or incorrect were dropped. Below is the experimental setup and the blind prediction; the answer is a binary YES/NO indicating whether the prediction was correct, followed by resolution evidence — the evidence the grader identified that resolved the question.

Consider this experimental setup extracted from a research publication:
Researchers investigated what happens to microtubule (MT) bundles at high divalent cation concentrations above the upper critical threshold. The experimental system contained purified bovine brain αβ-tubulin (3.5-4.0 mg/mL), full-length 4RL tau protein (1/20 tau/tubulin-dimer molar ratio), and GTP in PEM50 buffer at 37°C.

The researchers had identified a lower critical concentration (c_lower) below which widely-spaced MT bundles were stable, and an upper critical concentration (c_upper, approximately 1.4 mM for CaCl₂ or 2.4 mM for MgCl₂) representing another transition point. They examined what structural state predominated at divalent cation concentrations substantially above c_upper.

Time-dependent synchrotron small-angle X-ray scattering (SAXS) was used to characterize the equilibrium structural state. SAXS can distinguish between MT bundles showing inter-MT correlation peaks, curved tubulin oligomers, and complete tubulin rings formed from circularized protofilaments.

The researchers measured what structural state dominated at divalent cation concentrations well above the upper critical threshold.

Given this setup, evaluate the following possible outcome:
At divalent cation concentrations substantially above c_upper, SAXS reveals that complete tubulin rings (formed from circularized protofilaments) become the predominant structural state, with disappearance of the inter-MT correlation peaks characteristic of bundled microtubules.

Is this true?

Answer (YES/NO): YES